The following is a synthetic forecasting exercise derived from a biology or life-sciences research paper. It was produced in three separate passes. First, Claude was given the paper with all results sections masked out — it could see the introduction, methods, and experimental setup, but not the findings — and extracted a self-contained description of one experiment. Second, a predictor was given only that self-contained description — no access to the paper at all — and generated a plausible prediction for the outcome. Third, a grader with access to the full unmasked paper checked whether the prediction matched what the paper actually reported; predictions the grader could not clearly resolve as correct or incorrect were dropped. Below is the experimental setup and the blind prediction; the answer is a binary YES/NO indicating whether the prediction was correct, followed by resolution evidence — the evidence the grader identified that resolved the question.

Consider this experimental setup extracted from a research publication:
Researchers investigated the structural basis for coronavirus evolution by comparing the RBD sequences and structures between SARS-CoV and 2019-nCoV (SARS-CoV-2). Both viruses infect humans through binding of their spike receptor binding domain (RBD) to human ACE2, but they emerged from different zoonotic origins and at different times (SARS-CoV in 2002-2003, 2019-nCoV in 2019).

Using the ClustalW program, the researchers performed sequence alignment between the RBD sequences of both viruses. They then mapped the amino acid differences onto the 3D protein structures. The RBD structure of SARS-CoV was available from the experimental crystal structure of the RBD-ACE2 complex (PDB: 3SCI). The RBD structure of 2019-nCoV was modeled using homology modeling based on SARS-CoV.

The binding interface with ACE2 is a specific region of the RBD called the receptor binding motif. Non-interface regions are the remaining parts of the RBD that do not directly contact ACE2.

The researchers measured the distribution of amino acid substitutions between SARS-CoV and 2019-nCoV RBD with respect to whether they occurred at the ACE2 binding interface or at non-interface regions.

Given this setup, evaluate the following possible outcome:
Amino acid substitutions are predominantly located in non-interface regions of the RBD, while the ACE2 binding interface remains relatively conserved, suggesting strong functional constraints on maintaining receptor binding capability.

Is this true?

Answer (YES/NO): NO